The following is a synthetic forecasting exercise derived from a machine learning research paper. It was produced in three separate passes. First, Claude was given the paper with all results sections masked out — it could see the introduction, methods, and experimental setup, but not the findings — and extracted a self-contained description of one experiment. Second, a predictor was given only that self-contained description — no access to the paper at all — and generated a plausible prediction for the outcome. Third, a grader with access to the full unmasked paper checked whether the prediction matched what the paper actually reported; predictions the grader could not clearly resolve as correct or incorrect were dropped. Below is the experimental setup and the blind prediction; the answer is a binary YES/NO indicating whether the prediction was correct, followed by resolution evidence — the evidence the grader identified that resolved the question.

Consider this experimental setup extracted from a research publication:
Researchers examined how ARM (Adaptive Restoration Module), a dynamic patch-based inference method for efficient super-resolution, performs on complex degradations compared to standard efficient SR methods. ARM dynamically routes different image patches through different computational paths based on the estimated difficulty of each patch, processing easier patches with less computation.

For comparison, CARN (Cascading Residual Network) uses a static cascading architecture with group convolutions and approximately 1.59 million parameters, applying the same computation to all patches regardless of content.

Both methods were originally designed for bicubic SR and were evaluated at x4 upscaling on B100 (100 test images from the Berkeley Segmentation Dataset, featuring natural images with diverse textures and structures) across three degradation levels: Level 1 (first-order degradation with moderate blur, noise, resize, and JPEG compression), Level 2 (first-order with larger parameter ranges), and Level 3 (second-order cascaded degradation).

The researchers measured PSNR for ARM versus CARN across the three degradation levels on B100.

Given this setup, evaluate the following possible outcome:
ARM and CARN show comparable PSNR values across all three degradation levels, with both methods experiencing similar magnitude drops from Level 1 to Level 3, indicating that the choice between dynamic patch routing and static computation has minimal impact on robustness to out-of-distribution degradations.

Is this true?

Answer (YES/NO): NO